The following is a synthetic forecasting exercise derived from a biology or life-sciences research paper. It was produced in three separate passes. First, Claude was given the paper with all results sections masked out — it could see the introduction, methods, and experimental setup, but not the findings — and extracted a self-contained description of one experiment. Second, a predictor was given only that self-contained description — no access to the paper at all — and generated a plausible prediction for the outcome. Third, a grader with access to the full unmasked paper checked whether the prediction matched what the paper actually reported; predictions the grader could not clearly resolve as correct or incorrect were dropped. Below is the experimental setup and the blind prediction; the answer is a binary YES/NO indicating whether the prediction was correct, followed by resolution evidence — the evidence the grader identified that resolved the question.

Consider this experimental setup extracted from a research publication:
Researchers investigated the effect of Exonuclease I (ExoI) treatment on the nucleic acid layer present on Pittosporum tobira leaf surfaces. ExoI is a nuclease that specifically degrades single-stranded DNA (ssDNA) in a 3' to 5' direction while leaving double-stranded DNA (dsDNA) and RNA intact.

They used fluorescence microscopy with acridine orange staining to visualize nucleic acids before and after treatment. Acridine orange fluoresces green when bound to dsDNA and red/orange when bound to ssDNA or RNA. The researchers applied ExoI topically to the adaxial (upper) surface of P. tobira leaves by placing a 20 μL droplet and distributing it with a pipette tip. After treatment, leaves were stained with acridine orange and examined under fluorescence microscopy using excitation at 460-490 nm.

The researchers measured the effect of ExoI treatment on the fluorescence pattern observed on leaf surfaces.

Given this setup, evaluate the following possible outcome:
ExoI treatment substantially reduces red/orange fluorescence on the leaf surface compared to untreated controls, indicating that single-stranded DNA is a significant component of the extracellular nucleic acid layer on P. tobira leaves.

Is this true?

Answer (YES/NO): YES